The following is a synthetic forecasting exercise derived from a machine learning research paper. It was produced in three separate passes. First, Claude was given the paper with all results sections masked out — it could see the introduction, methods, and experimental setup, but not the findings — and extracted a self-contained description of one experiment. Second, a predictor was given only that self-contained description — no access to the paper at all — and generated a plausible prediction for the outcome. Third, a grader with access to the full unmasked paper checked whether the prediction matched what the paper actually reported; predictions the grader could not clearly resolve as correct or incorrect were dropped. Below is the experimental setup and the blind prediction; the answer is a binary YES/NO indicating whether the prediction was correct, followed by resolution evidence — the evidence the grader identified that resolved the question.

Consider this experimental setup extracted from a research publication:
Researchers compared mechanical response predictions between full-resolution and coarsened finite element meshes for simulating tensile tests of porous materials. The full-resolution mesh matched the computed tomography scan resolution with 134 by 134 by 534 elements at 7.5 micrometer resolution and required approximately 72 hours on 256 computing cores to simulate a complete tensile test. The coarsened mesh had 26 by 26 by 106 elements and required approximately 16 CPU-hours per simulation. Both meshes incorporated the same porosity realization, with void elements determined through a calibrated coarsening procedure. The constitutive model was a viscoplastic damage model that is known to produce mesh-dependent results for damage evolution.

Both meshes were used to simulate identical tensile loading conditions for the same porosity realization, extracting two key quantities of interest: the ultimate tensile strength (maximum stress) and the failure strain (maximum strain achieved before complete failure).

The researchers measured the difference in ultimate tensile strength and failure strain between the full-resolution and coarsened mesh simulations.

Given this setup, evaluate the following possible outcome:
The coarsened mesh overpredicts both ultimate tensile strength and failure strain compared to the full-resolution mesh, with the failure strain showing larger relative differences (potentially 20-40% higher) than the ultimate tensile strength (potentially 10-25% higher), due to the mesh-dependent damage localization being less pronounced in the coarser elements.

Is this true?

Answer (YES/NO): NO